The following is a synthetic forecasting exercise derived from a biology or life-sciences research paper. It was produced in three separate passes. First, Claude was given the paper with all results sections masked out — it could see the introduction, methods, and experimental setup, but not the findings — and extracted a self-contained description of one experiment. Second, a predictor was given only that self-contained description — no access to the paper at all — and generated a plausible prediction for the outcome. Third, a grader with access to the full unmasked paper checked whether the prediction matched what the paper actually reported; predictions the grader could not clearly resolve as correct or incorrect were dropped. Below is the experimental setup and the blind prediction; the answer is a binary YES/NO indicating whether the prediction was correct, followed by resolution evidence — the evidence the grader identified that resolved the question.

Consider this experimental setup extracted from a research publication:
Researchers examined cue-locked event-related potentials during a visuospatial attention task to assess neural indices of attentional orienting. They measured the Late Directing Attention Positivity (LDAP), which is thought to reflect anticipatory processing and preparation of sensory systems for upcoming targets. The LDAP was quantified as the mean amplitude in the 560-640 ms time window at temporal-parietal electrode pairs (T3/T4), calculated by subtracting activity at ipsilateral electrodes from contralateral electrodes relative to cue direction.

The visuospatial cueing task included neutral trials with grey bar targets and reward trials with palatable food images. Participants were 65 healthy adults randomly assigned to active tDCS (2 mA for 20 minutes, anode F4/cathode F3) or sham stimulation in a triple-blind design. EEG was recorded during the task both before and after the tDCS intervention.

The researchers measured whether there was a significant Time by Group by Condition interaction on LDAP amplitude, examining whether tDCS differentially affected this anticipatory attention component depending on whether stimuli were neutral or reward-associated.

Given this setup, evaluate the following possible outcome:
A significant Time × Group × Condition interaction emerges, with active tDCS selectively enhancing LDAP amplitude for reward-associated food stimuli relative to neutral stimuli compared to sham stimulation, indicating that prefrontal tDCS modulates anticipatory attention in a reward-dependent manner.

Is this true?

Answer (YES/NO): NO